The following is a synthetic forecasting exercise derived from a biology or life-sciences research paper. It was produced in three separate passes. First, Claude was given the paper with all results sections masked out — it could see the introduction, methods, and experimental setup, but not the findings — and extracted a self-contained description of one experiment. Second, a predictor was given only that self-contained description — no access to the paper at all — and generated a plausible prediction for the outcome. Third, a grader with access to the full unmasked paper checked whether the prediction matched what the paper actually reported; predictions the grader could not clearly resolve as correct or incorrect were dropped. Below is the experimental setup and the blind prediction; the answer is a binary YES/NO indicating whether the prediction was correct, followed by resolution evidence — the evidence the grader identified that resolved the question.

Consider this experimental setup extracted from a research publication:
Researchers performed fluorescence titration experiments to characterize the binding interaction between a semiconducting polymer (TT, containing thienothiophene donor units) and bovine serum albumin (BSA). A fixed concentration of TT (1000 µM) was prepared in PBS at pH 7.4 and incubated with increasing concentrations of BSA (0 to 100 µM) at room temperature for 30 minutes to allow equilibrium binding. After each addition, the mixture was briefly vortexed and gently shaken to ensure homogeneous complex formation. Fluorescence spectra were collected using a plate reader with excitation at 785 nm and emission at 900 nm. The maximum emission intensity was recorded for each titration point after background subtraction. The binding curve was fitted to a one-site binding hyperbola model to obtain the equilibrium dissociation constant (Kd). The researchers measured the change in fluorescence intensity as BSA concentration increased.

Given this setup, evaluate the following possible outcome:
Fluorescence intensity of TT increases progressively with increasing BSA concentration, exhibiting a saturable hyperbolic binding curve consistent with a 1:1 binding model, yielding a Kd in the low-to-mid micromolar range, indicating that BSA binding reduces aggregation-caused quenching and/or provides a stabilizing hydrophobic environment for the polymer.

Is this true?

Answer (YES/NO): NO